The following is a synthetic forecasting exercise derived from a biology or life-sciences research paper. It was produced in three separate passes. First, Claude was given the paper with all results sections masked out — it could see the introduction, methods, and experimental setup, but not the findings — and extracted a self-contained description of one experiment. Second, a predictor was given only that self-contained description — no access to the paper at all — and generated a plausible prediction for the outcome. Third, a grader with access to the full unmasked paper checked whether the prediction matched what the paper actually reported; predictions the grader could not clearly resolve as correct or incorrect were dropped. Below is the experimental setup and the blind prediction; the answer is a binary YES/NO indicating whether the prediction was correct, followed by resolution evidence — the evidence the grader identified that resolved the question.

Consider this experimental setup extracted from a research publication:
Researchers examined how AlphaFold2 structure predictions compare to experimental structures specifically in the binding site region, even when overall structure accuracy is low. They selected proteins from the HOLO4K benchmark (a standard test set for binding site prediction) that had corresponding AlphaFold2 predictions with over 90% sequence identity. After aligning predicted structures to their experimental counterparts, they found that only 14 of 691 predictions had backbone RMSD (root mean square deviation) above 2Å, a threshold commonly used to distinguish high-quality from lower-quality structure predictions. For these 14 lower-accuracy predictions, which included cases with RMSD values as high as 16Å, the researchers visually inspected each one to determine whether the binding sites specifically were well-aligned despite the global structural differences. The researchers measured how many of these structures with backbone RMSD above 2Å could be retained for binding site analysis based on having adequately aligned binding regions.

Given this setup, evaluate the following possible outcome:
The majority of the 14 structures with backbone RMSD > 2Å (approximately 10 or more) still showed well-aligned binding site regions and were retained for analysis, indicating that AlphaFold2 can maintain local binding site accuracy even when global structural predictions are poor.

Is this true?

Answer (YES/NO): YES